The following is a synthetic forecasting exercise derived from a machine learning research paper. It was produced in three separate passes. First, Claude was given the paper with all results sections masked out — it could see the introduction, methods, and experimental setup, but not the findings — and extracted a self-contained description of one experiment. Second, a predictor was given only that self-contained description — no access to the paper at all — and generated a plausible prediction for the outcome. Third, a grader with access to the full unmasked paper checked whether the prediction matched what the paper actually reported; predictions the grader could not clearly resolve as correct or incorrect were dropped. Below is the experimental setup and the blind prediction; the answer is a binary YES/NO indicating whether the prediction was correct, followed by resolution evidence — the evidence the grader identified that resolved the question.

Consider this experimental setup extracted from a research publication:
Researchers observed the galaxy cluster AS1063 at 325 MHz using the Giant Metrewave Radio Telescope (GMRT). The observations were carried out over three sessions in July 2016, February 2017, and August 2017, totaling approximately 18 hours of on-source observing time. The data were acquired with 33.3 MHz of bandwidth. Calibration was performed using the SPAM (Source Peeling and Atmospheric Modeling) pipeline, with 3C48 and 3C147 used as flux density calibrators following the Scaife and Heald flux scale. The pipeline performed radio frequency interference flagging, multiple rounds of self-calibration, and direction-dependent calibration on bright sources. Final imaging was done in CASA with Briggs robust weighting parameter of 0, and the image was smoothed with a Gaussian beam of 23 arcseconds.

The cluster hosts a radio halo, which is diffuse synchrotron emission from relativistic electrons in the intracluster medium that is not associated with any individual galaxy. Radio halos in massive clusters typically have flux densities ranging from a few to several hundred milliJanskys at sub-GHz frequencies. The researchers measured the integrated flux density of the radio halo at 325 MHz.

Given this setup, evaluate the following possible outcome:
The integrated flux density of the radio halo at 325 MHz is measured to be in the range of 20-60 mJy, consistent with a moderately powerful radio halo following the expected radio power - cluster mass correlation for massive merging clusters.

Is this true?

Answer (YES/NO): NO